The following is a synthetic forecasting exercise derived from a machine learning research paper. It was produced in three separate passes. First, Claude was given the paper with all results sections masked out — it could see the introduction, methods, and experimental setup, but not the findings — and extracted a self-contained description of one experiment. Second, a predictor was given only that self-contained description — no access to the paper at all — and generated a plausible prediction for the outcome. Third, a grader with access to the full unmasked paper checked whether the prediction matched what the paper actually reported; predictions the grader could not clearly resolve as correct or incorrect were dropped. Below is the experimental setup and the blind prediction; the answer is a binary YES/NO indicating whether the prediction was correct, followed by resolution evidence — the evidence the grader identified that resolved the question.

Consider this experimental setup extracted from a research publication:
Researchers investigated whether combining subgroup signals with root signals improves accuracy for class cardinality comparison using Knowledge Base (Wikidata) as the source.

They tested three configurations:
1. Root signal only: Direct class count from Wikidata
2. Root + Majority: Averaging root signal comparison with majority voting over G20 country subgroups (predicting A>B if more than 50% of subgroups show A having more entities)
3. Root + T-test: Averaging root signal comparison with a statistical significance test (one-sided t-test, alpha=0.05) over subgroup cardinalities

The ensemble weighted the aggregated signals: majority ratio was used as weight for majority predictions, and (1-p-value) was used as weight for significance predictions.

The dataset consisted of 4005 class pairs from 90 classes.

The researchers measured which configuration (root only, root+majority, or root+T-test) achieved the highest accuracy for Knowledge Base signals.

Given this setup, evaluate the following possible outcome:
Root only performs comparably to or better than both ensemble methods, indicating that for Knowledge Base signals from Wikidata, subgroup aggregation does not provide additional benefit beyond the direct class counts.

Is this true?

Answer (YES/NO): NO